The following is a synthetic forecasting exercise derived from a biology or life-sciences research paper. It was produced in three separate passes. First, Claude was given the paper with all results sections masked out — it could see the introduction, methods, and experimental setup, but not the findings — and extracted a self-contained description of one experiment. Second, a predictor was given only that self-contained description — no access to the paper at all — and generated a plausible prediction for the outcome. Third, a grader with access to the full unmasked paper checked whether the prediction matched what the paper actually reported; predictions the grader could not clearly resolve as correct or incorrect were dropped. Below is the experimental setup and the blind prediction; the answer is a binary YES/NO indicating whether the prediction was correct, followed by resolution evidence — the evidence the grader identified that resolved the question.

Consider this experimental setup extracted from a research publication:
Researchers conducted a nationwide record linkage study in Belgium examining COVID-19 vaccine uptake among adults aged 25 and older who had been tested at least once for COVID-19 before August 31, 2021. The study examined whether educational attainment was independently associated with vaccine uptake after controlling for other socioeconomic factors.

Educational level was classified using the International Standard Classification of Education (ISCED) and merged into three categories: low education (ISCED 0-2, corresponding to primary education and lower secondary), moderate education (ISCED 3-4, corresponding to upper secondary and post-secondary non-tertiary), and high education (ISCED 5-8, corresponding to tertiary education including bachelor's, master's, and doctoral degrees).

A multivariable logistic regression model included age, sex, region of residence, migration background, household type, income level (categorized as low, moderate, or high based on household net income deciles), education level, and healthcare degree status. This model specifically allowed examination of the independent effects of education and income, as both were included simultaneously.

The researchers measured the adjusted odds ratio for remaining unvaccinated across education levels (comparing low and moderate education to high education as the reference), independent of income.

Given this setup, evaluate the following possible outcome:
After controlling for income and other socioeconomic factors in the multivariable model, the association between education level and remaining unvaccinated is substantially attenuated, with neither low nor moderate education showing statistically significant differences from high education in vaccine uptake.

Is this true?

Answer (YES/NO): NO